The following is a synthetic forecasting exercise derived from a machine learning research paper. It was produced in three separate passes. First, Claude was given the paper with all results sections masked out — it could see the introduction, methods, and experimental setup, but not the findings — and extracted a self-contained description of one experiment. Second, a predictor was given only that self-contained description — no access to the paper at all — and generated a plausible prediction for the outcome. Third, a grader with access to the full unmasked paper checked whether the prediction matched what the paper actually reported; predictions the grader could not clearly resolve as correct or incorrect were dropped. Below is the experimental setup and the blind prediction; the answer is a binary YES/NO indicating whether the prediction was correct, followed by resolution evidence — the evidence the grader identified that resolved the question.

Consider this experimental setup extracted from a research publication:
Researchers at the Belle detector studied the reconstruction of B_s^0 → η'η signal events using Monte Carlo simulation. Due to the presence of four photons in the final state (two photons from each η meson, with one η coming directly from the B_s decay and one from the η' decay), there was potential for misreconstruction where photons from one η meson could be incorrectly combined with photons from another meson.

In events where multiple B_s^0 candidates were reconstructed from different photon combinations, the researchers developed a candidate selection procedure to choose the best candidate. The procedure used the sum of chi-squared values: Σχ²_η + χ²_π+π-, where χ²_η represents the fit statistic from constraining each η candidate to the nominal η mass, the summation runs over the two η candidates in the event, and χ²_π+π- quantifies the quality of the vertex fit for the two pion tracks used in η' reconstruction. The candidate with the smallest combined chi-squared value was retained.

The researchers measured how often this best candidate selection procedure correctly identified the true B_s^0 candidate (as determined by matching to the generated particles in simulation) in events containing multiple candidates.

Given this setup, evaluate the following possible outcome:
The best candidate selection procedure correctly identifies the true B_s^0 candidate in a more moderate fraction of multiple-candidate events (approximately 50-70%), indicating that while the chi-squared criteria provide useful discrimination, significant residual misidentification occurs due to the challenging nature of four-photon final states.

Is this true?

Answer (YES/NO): YES